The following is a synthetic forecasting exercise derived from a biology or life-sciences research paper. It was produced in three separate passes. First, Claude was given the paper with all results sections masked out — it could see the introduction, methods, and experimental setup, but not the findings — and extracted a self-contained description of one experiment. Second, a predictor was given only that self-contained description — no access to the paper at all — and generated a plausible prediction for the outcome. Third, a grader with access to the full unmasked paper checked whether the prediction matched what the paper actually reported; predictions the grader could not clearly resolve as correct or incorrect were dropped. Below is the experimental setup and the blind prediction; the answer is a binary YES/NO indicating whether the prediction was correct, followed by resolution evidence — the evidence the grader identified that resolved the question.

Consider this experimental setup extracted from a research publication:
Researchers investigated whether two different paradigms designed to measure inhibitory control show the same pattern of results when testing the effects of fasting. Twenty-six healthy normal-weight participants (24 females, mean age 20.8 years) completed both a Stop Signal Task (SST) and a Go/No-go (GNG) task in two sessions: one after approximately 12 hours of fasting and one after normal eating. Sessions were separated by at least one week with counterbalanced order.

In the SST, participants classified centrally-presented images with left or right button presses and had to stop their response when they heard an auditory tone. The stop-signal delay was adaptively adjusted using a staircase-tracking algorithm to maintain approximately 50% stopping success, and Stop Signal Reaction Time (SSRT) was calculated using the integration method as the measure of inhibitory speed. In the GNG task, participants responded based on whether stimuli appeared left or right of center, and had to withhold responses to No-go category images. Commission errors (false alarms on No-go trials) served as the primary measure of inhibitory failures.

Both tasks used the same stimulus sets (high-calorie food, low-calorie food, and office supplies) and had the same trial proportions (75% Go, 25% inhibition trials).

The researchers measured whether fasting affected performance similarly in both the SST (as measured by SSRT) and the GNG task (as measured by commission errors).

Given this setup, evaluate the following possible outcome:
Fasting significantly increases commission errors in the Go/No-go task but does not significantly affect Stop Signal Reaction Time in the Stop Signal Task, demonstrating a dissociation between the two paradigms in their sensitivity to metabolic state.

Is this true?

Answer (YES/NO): YES